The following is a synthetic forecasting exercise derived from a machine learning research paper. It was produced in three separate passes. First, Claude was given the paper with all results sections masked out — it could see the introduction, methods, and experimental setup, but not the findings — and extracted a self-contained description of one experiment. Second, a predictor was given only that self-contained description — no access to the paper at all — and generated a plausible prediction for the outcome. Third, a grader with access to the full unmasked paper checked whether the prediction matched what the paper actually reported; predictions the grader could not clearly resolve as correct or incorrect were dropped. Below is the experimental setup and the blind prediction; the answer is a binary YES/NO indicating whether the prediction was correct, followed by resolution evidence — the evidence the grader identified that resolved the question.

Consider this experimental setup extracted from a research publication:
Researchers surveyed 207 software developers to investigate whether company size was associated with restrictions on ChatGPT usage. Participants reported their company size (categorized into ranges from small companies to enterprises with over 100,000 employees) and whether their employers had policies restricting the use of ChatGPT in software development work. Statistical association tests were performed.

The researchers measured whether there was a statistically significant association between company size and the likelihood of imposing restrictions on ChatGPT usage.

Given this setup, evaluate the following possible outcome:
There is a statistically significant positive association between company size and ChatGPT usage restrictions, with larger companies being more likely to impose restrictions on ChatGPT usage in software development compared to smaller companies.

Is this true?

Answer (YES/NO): YES